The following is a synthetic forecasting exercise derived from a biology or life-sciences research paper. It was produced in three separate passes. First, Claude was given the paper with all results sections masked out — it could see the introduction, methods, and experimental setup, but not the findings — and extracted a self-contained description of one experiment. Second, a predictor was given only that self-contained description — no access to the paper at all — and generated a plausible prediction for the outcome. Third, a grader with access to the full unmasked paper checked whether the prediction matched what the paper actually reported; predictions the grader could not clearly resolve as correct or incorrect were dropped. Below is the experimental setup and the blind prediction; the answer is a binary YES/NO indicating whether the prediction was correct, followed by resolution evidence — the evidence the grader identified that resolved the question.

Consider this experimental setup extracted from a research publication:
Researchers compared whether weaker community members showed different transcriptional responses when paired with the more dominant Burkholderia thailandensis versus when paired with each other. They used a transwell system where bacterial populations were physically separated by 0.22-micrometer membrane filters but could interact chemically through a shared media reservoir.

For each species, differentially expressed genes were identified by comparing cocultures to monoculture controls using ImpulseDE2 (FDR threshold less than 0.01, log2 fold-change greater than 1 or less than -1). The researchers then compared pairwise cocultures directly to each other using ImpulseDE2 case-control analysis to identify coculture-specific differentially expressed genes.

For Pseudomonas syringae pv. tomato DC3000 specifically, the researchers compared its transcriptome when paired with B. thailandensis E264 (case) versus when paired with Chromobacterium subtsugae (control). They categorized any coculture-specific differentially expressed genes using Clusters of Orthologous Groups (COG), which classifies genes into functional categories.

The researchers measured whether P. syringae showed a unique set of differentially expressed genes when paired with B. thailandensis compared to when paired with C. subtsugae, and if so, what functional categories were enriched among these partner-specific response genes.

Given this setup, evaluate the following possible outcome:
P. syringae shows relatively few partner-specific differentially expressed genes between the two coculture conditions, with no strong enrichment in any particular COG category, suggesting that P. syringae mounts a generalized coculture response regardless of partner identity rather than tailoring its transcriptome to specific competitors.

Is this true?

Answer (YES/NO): NO